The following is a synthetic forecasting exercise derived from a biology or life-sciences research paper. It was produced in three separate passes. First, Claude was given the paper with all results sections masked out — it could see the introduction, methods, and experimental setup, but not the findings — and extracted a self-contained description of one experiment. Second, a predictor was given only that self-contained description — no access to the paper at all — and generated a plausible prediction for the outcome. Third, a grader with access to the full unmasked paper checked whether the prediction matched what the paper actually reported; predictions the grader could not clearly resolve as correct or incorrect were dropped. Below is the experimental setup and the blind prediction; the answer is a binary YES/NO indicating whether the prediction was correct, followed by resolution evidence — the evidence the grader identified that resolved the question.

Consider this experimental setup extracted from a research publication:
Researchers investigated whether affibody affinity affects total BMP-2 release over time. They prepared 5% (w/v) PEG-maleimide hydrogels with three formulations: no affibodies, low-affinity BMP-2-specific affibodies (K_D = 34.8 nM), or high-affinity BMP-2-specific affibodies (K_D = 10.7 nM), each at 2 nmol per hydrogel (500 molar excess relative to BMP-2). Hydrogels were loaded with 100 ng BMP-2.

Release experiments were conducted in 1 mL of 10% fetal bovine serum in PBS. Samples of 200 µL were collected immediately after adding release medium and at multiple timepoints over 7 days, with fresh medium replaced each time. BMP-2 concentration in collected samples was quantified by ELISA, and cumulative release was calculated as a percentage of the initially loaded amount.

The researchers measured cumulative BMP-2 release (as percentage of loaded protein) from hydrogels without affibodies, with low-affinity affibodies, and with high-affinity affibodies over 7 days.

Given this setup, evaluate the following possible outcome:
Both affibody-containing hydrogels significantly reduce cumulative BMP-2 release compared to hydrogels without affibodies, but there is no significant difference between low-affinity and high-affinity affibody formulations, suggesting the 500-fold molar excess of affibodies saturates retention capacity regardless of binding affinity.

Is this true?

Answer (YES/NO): NO